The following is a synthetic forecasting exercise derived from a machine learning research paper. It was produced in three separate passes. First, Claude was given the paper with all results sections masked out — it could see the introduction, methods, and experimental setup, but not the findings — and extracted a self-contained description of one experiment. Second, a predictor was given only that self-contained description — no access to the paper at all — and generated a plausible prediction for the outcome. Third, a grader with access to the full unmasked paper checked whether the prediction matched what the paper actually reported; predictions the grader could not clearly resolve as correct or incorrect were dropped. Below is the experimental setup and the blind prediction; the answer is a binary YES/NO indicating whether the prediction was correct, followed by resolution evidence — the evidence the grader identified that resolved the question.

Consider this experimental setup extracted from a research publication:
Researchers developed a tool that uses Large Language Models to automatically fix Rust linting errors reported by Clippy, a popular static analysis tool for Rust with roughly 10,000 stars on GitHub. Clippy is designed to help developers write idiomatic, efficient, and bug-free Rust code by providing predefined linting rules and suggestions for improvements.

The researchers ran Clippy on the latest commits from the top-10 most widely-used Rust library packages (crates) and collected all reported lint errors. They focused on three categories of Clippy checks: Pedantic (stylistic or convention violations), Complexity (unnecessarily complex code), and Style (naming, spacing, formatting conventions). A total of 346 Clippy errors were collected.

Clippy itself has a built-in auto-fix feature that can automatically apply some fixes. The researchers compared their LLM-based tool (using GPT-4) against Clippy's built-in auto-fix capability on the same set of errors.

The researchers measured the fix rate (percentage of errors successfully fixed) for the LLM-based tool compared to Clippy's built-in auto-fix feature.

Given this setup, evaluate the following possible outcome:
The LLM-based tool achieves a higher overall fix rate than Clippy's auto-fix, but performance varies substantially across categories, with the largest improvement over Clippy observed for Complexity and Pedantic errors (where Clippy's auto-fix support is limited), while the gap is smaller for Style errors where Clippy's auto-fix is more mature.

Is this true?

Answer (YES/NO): NO